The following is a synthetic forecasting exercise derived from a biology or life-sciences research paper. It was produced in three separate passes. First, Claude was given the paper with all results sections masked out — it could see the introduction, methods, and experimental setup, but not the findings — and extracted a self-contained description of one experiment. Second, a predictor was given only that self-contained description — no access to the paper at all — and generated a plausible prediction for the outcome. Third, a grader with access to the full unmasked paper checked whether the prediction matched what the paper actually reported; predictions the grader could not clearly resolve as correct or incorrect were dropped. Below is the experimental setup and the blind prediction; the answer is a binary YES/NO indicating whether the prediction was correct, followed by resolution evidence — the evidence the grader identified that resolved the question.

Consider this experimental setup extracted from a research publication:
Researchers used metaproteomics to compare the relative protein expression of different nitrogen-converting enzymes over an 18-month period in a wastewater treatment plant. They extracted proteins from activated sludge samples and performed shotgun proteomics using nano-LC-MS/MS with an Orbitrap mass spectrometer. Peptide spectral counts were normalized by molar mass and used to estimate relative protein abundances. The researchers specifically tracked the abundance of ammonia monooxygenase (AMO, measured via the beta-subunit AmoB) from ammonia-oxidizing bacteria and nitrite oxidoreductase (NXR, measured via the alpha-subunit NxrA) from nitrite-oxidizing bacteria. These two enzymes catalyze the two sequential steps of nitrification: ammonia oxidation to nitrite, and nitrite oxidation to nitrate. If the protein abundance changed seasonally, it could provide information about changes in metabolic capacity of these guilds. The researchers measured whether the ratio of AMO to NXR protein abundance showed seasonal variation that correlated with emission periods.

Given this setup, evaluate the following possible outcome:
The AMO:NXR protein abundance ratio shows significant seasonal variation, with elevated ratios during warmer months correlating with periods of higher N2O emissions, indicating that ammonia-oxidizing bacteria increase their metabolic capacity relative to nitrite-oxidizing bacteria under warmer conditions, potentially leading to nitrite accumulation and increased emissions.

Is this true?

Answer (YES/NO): NO